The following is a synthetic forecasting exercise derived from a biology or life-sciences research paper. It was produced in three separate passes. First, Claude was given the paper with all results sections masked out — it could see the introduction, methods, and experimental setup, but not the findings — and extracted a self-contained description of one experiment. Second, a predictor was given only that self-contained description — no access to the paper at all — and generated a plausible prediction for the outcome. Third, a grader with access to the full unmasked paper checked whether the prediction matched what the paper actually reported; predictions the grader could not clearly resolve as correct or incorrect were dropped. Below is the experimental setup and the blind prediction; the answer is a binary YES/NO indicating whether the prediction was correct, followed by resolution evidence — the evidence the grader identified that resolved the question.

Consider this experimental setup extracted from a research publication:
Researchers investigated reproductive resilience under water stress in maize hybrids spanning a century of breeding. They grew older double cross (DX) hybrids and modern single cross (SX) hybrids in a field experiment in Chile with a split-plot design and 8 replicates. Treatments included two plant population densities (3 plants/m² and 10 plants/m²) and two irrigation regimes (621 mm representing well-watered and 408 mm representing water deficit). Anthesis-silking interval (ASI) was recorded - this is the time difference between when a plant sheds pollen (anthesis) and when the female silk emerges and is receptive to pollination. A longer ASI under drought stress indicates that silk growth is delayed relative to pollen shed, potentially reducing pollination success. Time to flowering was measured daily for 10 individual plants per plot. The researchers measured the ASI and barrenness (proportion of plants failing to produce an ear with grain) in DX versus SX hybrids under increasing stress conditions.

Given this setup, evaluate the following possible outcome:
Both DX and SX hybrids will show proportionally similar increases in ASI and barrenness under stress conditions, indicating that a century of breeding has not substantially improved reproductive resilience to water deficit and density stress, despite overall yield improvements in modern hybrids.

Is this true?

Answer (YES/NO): NO